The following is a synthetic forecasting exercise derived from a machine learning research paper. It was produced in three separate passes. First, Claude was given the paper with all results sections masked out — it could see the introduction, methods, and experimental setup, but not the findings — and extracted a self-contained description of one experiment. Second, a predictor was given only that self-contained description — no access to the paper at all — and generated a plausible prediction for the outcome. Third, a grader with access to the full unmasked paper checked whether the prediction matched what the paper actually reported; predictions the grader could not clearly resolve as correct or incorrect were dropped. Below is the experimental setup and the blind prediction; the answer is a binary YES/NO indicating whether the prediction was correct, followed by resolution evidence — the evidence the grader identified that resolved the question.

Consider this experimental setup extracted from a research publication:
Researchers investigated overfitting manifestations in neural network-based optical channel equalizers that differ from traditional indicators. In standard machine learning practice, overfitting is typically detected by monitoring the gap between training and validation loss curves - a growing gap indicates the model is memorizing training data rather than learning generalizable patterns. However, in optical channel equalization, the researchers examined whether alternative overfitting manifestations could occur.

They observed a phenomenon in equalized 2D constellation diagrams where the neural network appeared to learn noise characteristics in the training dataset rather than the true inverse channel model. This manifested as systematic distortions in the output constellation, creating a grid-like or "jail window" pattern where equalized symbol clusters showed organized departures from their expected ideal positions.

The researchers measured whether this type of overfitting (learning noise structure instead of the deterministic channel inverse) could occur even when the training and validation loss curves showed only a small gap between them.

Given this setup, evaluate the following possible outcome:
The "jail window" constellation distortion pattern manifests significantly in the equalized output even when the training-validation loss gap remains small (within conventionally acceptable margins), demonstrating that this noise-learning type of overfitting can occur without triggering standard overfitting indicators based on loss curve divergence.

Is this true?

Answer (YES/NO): YES